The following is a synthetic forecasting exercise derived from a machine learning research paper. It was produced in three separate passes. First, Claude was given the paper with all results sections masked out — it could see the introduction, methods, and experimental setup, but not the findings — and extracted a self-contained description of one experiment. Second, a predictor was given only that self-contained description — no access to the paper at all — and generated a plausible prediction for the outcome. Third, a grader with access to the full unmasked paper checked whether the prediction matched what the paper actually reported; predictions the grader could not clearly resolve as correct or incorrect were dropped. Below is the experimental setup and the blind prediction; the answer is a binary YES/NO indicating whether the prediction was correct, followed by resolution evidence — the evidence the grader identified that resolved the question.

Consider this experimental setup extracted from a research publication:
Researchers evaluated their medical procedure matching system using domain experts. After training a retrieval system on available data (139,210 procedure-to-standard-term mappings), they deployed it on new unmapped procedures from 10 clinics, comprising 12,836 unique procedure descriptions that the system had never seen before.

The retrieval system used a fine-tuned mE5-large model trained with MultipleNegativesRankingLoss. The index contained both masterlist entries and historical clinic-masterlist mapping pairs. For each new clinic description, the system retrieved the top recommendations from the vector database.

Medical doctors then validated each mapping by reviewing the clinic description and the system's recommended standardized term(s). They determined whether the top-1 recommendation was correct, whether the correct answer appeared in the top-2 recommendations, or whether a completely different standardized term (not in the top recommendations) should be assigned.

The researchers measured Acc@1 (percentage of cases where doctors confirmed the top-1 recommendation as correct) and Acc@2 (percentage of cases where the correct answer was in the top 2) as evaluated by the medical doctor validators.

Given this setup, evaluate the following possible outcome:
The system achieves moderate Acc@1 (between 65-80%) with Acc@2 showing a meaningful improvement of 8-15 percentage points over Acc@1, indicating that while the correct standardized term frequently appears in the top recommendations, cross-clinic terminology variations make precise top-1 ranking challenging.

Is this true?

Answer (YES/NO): NO